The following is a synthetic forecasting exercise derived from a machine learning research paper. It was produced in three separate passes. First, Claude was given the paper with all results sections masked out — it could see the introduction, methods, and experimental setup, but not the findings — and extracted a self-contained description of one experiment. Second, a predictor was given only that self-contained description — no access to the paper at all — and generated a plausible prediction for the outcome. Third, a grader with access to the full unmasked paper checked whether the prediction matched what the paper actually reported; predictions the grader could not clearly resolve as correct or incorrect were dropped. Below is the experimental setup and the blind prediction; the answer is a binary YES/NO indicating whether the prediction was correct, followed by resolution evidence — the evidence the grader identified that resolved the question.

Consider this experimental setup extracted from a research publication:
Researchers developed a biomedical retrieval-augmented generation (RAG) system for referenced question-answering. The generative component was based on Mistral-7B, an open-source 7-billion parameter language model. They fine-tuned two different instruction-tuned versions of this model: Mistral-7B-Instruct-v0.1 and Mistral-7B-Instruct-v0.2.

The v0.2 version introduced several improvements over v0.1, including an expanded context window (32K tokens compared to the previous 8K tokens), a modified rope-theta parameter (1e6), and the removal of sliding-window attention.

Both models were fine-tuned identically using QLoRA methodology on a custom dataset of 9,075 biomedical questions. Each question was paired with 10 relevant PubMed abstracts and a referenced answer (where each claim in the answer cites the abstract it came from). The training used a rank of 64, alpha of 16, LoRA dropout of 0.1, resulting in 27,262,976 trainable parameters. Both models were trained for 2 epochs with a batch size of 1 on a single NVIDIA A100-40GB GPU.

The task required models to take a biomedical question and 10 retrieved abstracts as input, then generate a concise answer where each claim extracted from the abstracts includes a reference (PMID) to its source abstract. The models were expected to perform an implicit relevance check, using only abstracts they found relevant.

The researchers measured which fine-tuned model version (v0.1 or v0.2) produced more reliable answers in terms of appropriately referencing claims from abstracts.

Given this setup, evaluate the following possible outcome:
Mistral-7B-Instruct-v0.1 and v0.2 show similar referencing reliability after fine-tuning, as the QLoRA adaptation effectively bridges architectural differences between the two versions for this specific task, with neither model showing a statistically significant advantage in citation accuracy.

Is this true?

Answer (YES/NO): NO